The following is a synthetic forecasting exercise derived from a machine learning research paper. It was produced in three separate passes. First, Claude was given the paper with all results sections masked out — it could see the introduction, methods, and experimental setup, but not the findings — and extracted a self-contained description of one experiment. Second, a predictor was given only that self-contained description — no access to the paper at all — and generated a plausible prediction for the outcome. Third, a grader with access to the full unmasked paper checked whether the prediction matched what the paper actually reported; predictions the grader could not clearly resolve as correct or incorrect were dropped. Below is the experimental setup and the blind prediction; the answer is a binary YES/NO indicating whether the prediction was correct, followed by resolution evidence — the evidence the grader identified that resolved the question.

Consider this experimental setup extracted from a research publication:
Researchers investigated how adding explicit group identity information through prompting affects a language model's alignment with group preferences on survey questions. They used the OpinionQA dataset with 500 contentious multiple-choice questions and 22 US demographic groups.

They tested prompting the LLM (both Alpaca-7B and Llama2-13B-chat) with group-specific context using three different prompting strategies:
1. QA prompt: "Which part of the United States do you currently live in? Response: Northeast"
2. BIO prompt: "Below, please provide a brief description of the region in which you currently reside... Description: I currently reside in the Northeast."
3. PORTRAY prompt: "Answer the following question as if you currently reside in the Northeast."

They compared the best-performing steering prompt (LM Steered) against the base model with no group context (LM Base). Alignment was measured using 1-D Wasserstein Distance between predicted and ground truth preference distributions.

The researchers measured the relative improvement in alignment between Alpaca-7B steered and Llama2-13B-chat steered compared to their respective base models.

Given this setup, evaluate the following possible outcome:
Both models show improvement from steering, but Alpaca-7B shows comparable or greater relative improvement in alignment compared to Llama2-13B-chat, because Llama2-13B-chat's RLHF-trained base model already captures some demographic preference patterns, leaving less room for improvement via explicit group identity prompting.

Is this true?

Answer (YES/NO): NO